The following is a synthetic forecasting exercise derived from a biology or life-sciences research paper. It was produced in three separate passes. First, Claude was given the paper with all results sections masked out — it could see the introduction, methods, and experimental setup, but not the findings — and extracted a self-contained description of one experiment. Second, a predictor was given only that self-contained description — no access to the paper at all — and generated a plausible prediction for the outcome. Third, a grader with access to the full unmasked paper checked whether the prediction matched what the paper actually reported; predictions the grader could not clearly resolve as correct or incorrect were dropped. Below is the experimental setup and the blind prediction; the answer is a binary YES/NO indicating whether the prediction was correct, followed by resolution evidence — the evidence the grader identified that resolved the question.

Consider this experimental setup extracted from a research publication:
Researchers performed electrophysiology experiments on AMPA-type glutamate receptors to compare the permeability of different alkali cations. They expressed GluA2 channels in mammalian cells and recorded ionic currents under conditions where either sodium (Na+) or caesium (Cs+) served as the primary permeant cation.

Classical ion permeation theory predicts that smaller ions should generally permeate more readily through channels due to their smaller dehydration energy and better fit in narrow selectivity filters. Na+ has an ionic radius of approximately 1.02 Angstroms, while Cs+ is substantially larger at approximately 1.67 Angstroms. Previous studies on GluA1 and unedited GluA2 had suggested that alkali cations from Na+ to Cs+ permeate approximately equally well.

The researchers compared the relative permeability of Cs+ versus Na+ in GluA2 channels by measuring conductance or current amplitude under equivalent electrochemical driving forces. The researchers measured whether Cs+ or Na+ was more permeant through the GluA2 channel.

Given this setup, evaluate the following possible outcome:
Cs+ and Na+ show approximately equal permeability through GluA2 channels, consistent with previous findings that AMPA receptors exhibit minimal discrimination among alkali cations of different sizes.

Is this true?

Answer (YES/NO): NO